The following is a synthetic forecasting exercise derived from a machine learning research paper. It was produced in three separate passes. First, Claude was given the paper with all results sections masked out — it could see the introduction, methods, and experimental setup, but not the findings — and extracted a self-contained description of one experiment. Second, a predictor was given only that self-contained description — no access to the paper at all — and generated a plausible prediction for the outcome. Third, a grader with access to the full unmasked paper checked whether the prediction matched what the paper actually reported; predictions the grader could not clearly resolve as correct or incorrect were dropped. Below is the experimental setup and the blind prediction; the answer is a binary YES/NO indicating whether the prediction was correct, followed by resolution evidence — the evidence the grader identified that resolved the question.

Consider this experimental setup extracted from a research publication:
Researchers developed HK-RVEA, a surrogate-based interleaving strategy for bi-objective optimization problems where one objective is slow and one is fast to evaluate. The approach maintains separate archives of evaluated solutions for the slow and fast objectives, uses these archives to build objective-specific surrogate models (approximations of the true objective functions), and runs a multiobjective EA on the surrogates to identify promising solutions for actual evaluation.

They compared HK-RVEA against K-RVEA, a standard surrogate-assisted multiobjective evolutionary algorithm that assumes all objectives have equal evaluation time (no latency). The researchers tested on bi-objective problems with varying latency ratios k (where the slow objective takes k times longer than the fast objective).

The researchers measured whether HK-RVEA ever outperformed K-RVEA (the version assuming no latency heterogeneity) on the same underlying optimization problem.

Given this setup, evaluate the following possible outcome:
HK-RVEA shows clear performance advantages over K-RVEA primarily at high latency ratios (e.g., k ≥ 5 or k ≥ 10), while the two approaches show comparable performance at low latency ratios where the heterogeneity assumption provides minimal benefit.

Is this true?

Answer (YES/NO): NO